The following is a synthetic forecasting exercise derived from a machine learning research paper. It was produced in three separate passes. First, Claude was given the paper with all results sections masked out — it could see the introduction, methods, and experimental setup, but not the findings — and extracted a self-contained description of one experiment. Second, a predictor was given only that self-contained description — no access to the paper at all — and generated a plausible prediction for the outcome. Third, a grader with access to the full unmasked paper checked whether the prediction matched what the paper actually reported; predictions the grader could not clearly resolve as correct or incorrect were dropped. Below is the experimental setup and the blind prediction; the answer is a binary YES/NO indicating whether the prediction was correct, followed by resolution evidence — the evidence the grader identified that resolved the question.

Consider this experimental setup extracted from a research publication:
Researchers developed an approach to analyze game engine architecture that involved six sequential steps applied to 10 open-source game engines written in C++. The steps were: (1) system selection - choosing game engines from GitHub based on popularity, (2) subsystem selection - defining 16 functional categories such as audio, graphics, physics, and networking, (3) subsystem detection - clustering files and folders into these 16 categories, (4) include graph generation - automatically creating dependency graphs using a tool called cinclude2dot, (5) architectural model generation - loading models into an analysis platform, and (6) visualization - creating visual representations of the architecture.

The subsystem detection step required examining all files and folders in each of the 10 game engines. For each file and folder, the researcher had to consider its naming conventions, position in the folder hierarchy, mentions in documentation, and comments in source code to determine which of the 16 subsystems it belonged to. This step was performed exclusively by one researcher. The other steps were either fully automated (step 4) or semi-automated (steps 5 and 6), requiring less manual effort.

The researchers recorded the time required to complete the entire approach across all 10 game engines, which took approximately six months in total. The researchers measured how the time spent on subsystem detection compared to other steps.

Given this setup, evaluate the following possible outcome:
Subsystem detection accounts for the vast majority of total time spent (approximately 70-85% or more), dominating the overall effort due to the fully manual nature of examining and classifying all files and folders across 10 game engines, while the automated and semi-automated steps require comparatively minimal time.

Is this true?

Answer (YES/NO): NO